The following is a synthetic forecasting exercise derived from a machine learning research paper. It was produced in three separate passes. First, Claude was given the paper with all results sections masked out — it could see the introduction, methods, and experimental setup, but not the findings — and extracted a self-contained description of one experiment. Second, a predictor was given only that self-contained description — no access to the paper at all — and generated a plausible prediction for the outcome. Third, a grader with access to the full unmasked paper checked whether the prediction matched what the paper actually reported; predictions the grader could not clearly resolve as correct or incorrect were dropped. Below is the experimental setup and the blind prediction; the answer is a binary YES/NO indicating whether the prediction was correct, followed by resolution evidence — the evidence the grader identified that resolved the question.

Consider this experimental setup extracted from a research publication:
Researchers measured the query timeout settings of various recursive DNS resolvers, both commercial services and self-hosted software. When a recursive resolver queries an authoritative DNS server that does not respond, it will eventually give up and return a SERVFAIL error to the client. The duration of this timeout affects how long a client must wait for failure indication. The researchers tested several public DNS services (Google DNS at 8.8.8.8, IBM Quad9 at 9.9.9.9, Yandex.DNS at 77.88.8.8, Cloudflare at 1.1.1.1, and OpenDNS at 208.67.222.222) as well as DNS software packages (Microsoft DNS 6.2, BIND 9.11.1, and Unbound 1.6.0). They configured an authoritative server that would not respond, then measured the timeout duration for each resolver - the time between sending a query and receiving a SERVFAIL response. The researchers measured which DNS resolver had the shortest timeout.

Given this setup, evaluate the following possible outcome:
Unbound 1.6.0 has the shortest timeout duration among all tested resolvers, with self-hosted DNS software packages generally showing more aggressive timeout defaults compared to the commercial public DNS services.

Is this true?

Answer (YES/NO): NO